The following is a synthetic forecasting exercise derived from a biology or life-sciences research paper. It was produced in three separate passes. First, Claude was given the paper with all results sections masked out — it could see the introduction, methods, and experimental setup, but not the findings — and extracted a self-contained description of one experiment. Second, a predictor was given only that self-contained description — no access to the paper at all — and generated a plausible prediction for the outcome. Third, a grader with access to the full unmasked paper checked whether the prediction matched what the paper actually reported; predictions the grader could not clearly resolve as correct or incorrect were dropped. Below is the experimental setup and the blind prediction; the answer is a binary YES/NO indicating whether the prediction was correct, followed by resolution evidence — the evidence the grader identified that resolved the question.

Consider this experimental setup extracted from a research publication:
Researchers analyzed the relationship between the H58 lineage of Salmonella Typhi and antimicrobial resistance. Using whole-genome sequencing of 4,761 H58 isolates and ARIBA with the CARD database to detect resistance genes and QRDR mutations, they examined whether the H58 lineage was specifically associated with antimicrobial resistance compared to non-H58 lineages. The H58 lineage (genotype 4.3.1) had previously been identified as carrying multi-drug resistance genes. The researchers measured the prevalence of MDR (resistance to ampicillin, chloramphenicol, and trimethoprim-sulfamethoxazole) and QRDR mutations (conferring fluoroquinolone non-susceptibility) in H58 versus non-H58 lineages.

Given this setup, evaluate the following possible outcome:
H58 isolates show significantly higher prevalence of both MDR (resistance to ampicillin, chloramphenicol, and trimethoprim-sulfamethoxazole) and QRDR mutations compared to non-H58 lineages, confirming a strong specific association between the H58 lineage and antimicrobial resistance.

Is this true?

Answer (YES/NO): YES